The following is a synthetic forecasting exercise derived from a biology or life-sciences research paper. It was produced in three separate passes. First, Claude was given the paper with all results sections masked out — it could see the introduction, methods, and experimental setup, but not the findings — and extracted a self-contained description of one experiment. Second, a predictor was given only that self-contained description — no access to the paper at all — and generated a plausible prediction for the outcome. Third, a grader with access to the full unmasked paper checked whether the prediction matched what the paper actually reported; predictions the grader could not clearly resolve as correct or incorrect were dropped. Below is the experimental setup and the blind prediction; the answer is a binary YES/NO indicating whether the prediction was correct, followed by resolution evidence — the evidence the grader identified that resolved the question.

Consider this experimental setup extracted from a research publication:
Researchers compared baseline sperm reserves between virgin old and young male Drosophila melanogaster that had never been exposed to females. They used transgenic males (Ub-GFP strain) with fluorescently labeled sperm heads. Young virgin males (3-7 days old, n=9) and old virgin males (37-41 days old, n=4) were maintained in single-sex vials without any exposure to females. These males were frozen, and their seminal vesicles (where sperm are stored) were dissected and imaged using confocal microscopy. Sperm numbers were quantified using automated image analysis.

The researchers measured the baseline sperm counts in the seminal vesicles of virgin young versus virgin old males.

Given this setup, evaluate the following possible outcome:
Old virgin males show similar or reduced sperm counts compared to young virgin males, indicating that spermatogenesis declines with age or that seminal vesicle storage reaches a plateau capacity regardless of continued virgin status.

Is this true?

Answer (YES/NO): NO